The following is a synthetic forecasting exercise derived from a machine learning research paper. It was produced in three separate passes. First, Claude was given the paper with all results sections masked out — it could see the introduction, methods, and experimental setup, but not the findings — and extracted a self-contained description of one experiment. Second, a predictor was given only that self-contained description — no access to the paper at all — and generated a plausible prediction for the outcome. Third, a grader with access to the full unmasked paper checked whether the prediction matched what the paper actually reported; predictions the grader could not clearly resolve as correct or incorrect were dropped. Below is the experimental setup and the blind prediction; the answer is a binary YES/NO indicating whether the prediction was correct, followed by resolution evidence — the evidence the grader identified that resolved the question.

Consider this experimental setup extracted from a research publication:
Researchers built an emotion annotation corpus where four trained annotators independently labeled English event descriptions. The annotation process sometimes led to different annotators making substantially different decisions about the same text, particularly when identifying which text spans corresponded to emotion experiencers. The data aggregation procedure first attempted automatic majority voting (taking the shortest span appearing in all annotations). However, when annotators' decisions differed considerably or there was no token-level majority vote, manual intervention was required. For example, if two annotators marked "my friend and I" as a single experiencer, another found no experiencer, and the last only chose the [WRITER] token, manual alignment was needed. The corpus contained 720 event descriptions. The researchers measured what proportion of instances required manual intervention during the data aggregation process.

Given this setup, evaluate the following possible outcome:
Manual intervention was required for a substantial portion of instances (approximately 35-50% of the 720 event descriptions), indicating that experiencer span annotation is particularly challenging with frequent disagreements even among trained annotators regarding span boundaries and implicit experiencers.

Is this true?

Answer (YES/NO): NO